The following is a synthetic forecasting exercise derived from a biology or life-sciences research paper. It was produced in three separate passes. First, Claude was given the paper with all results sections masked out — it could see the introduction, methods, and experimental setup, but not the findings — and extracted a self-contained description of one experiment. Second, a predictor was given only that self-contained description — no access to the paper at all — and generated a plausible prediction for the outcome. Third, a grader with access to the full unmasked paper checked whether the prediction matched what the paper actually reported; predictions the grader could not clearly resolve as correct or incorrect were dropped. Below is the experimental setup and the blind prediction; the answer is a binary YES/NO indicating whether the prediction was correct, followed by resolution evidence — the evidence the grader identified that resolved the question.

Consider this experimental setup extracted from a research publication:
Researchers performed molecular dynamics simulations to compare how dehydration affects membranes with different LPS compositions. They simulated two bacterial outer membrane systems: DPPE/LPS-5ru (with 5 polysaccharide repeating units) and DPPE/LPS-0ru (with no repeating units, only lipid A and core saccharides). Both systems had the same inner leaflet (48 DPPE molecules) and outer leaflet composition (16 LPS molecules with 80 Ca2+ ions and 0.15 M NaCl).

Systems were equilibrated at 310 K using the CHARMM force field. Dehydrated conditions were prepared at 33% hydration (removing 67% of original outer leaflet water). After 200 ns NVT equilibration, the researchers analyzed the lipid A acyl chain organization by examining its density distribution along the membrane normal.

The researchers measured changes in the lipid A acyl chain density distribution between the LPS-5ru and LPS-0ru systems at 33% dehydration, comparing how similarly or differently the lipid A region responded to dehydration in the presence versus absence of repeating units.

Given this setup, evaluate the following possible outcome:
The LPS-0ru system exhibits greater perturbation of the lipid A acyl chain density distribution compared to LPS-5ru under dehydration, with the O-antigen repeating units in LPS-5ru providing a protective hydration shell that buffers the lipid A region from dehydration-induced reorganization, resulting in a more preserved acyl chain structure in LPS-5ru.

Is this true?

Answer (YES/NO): YES